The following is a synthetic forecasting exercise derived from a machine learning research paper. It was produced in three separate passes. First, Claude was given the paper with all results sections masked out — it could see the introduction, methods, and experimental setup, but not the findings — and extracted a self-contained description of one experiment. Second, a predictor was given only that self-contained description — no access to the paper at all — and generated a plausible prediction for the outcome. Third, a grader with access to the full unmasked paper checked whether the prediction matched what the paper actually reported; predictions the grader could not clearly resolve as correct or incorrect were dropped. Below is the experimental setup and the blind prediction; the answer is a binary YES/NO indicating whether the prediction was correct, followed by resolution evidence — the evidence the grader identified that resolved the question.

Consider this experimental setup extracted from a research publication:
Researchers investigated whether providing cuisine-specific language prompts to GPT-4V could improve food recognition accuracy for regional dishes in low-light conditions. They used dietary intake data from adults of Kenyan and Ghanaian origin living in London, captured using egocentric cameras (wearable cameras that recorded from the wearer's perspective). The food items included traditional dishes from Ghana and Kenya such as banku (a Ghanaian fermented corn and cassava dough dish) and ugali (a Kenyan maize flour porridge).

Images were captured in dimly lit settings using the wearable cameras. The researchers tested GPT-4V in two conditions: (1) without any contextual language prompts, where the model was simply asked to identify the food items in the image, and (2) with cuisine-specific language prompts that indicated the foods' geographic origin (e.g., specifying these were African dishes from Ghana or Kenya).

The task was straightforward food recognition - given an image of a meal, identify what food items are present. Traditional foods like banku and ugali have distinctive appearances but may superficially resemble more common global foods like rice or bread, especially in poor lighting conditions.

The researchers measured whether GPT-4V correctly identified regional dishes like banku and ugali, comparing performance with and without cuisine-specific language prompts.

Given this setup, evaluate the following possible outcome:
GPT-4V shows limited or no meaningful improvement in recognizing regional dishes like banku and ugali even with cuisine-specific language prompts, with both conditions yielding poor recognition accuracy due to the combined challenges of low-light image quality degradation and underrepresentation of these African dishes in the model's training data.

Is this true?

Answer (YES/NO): NO